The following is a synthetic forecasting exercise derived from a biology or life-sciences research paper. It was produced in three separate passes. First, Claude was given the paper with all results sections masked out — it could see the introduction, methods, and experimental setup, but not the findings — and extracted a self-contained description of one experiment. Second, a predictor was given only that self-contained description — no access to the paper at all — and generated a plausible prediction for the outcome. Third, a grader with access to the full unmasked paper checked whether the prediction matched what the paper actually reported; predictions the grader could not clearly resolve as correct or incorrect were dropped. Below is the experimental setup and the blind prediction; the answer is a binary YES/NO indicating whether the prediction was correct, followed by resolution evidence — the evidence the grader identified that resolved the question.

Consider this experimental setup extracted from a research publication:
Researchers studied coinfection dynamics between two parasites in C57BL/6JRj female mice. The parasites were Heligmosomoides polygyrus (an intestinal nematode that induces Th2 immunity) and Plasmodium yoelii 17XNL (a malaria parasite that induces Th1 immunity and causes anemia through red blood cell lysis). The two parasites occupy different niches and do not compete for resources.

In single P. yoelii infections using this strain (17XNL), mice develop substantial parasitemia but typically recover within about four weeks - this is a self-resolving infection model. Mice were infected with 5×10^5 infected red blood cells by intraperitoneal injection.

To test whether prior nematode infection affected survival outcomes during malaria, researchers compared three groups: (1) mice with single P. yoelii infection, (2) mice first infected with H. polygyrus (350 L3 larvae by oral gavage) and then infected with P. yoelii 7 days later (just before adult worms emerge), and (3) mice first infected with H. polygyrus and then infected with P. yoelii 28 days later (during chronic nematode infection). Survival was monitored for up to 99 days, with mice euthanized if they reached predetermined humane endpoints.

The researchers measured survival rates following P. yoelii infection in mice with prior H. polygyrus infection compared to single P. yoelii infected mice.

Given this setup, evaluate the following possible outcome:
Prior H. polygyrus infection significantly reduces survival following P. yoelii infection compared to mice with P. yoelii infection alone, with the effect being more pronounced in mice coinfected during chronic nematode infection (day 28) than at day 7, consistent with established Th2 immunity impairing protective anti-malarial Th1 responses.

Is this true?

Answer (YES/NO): NO